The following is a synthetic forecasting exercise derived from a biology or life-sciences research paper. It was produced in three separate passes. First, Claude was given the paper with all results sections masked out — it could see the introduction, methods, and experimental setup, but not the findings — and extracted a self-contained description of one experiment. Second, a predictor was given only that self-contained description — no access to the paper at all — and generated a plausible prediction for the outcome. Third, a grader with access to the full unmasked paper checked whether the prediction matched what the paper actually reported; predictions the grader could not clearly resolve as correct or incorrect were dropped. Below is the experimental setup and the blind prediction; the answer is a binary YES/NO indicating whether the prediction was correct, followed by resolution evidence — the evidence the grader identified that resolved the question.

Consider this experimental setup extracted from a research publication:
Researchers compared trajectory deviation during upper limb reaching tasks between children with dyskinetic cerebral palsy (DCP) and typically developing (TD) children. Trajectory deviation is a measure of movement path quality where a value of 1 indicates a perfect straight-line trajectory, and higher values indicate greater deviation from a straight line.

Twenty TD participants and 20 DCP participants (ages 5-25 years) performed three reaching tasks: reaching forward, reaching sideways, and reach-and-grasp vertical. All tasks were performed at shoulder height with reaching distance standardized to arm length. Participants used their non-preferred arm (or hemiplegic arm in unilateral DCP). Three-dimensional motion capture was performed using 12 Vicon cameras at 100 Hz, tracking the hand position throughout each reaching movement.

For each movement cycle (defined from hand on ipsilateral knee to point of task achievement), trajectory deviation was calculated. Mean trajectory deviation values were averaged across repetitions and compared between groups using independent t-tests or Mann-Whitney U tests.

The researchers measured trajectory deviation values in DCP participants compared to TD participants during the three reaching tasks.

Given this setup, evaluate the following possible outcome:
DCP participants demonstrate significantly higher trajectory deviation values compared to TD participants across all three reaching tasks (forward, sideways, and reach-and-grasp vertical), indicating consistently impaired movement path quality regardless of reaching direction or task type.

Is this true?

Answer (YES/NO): YES